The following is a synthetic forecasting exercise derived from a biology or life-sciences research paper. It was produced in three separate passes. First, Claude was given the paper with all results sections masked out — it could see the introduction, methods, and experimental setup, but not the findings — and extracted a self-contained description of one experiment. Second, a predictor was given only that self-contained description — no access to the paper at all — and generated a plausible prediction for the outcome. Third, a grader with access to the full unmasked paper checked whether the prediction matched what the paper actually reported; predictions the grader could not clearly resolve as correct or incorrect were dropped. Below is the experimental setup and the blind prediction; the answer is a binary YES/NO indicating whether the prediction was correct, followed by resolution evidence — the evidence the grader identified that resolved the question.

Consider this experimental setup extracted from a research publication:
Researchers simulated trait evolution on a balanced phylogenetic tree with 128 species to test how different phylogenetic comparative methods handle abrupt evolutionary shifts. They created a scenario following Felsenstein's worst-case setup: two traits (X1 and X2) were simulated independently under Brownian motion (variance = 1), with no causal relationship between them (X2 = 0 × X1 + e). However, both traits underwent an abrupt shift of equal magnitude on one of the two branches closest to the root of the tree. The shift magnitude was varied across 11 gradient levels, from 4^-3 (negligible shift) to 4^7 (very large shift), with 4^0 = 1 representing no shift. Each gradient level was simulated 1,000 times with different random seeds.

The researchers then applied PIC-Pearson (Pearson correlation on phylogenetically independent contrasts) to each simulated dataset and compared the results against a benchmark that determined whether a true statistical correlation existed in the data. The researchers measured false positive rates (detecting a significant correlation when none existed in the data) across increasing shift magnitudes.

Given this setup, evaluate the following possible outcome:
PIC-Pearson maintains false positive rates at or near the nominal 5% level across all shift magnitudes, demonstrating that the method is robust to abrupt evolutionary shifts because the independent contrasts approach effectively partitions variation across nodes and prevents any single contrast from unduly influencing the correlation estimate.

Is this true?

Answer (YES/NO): NO